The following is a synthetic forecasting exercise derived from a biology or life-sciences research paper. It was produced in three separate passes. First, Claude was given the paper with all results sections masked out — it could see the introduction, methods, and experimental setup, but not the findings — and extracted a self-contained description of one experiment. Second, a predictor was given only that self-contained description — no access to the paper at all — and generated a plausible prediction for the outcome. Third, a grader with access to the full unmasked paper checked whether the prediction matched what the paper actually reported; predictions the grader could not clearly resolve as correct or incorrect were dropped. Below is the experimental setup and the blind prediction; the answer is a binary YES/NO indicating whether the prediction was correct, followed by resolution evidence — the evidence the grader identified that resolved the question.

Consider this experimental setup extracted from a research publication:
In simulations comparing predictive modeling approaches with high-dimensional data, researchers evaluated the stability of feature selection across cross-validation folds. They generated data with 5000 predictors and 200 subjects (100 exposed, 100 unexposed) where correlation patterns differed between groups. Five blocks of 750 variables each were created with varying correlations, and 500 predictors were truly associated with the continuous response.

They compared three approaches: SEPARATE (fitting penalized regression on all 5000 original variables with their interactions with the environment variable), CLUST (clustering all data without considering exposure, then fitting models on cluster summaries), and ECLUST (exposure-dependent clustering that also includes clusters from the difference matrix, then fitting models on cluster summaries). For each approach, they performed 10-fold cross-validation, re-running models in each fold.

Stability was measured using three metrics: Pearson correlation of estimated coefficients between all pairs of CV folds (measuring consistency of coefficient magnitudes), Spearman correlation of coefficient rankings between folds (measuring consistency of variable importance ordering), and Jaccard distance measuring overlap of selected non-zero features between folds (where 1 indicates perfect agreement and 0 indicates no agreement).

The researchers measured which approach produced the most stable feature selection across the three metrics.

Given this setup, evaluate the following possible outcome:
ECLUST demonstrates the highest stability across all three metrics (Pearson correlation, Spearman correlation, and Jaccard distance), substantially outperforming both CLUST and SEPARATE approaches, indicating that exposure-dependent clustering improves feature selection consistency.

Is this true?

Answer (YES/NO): NO